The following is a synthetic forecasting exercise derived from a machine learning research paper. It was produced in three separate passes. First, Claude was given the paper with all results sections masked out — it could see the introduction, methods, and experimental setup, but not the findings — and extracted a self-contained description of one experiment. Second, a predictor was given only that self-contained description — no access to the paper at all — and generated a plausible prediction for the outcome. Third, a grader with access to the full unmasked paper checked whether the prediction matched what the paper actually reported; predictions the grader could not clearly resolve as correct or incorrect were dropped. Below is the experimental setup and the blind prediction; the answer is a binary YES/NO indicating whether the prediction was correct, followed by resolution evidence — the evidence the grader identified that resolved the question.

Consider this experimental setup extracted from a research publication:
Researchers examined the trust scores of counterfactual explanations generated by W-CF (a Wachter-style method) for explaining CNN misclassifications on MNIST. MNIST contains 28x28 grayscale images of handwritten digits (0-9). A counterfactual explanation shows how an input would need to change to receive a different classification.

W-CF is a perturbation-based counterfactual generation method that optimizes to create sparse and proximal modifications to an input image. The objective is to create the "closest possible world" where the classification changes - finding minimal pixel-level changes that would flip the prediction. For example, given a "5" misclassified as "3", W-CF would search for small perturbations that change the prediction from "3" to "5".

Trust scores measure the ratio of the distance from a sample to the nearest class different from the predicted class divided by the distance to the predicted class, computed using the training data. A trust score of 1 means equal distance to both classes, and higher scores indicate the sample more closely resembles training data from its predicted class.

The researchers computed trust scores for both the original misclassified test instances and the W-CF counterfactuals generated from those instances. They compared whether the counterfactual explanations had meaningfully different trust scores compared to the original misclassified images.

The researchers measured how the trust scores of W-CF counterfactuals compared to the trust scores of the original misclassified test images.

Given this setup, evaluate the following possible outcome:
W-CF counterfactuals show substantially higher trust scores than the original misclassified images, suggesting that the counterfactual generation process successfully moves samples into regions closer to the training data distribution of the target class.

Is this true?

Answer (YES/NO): NO